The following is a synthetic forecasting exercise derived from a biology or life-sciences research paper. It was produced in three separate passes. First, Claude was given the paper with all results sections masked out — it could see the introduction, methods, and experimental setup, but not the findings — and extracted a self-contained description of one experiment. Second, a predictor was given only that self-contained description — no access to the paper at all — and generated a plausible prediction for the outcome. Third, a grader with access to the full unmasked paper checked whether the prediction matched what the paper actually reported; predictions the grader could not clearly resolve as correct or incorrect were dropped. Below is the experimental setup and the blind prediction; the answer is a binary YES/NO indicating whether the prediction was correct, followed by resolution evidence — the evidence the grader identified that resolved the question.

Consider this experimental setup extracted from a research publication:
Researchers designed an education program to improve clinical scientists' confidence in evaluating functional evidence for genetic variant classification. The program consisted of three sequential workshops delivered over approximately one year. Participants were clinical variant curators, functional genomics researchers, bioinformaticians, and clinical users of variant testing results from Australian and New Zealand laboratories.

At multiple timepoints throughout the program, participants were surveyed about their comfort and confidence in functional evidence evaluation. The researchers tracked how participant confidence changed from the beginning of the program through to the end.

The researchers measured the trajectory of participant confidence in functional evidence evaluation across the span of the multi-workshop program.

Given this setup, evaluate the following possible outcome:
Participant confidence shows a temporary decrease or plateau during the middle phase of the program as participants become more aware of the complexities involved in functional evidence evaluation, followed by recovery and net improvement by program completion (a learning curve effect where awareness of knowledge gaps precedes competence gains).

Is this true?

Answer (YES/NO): NO